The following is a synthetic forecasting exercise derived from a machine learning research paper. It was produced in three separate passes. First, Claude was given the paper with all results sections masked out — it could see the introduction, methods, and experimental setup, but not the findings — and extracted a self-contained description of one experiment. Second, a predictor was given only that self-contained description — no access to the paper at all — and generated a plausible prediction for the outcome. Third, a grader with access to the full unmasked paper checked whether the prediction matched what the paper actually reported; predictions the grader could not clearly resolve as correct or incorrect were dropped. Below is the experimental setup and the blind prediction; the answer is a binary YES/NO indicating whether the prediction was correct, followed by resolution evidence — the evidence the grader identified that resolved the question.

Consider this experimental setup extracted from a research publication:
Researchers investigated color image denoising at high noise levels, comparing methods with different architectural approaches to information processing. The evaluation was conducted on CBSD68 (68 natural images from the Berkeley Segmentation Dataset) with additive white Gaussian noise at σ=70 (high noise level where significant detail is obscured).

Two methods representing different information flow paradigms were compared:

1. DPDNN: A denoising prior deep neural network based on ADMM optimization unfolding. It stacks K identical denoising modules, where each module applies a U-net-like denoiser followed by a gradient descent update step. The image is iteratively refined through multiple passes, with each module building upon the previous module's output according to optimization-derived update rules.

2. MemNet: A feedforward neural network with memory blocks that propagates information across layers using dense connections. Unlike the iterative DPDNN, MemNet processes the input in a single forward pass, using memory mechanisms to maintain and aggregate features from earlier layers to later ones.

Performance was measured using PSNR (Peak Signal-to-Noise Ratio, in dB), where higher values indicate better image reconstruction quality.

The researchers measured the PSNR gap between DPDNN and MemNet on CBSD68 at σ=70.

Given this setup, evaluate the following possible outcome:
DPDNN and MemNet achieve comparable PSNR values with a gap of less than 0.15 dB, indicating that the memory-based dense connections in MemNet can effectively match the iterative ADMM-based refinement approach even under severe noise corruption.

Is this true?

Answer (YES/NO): NO